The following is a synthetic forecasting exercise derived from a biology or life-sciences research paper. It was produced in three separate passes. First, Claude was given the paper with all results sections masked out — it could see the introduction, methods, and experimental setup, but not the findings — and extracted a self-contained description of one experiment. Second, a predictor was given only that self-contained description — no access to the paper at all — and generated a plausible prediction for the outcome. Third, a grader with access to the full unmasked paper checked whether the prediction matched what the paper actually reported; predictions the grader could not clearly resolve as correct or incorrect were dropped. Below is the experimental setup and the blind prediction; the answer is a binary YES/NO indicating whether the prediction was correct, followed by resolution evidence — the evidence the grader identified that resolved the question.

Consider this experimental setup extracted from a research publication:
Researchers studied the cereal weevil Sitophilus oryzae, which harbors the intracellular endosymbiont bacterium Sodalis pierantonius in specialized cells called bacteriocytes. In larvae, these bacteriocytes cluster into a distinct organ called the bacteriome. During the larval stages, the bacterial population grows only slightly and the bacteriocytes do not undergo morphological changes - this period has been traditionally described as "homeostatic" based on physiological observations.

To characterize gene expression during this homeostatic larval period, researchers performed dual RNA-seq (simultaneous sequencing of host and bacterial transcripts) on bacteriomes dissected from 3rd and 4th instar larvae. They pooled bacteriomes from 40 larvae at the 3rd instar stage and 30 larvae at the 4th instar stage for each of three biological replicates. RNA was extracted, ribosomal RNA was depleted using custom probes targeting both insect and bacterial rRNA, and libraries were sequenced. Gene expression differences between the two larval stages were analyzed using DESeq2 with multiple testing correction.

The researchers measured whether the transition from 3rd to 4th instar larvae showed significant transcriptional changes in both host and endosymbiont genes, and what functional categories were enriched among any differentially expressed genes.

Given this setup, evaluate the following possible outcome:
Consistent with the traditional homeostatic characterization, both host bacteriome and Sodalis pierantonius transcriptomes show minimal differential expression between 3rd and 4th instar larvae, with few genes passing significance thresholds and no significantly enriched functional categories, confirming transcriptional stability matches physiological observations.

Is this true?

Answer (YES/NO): NO